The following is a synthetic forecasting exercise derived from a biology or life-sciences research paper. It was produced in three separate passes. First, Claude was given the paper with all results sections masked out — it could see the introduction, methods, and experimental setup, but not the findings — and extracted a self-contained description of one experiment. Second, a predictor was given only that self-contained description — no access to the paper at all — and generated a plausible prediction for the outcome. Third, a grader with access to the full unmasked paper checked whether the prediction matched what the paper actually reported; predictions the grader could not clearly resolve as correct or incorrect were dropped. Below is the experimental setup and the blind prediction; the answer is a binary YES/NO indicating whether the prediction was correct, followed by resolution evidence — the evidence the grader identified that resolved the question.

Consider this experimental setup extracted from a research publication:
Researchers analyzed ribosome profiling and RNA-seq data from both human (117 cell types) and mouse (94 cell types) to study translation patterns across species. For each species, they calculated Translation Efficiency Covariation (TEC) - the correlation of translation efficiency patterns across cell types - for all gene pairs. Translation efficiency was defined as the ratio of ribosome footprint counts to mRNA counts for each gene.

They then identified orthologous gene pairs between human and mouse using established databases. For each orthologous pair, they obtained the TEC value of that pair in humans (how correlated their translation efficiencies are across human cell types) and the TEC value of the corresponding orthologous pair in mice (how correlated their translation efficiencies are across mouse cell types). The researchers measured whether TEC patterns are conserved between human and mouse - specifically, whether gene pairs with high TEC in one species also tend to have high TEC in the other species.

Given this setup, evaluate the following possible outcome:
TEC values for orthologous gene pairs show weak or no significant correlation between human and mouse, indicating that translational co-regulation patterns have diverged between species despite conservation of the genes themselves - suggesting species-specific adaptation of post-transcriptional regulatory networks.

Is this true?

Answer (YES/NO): NO